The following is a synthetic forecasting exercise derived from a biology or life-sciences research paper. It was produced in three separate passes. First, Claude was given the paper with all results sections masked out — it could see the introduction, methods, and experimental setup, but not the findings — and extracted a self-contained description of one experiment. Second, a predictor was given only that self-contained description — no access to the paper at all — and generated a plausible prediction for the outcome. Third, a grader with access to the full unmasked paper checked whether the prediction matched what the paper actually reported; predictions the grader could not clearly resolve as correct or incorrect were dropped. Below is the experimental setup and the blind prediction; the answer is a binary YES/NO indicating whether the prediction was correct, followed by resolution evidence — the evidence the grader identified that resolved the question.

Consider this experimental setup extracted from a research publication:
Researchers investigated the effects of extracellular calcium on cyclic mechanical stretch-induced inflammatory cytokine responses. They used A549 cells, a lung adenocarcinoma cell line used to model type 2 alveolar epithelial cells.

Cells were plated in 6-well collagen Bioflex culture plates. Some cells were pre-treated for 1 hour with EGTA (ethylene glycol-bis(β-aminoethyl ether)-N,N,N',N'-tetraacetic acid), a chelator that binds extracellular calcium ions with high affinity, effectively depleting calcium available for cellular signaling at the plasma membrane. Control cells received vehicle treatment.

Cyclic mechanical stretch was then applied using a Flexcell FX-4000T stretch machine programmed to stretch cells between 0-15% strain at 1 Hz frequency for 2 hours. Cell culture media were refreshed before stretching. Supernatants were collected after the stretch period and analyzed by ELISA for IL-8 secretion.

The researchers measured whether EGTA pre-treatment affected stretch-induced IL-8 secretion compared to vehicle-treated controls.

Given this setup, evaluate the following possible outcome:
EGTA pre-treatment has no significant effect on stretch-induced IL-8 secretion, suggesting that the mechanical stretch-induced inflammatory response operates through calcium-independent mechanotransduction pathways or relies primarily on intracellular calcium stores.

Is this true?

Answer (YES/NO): NO